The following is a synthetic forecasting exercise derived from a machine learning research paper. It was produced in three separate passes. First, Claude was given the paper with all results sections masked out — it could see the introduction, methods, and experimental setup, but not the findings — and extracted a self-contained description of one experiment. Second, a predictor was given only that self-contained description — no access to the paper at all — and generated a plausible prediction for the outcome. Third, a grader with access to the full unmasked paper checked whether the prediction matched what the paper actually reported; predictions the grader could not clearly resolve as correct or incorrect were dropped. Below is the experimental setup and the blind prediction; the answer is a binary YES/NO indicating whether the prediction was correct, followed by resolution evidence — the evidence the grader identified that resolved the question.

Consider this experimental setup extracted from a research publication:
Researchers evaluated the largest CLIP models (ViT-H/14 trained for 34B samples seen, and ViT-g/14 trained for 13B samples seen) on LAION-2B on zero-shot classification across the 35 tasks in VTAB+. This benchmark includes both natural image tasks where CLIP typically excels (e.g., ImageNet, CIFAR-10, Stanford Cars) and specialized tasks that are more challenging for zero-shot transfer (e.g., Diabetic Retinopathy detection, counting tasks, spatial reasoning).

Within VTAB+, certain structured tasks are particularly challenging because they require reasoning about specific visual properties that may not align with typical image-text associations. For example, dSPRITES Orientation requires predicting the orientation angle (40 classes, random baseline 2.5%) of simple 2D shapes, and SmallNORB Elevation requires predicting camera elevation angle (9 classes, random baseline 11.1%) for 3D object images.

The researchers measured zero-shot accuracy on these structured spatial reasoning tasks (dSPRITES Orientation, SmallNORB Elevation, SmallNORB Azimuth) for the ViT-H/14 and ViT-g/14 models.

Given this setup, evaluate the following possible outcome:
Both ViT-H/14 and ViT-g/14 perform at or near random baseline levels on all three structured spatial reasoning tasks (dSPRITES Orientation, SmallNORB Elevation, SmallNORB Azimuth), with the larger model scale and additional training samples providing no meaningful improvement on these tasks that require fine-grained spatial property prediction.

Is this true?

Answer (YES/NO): YES